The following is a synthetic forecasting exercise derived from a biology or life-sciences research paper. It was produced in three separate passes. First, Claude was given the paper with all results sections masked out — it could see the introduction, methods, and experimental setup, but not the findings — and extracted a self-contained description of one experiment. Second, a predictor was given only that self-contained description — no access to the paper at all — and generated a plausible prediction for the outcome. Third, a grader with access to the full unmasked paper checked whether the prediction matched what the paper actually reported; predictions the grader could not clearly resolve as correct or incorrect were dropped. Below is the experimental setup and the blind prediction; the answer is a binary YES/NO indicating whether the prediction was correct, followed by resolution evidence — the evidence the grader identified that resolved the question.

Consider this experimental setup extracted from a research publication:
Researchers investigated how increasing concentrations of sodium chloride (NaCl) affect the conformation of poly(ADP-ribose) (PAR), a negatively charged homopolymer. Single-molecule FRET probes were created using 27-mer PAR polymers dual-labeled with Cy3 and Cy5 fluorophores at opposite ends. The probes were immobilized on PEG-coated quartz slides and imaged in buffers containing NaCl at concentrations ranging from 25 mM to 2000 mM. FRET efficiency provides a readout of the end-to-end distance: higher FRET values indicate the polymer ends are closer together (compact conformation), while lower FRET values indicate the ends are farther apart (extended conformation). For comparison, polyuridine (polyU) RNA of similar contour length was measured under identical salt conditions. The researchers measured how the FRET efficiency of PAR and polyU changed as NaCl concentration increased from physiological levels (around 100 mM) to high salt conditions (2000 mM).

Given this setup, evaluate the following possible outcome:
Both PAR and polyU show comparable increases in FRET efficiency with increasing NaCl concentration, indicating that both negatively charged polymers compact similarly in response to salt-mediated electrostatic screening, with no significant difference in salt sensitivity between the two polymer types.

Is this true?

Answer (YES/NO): NO